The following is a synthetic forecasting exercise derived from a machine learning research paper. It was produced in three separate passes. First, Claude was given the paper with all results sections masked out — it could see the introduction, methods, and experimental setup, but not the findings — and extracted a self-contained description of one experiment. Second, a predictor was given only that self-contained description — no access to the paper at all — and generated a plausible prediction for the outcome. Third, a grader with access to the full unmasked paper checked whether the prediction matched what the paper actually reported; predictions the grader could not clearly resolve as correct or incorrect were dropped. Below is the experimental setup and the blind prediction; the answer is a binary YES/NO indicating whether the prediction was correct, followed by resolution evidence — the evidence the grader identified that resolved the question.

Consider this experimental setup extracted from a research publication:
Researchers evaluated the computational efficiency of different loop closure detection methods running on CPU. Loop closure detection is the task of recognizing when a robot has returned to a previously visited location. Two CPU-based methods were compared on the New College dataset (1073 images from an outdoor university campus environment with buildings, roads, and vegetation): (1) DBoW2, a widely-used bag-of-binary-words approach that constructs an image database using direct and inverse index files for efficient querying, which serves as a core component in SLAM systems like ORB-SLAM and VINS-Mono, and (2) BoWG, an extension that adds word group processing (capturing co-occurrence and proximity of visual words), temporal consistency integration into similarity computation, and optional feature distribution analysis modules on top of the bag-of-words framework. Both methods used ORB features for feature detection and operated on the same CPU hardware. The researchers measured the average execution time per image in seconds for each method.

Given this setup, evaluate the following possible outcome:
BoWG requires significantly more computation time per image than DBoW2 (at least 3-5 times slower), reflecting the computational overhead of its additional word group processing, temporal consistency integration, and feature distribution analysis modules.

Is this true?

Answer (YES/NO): NO